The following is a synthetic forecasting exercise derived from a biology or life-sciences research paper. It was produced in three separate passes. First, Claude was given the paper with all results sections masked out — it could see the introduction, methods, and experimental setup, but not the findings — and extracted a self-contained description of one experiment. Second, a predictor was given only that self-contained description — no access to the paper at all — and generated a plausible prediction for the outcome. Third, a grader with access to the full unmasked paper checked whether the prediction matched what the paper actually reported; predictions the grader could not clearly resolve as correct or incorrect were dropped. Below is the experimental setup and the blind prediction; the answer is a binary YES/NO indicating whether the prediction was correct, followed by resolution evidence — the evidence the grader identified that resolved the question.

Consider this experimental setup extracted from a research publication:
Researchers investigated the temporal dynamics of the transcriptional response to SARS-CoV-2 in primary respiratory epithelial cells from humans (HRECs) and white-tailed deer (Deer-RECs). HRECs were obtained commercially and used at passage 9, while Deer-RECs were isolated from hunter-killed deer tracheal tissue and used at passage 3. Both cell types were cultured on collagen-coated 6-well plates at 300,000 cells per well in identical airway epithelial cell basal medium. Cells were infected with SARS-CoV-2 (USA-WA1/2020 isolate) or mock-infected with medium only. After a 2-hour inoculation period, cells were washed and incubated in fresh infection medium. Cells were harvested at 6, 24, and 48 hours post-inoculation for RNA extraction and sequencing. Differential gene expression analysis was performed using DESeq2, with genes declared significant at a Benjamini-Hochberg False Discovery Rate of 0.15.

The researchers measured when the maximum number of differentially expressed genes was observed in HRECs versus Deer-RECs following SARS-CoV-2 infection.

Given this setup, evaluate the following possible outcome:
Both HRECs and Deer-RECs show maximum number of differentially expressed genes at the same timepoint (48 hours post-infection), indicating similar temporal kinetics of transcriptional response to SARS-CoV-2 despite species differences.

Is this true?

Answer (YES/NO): NO